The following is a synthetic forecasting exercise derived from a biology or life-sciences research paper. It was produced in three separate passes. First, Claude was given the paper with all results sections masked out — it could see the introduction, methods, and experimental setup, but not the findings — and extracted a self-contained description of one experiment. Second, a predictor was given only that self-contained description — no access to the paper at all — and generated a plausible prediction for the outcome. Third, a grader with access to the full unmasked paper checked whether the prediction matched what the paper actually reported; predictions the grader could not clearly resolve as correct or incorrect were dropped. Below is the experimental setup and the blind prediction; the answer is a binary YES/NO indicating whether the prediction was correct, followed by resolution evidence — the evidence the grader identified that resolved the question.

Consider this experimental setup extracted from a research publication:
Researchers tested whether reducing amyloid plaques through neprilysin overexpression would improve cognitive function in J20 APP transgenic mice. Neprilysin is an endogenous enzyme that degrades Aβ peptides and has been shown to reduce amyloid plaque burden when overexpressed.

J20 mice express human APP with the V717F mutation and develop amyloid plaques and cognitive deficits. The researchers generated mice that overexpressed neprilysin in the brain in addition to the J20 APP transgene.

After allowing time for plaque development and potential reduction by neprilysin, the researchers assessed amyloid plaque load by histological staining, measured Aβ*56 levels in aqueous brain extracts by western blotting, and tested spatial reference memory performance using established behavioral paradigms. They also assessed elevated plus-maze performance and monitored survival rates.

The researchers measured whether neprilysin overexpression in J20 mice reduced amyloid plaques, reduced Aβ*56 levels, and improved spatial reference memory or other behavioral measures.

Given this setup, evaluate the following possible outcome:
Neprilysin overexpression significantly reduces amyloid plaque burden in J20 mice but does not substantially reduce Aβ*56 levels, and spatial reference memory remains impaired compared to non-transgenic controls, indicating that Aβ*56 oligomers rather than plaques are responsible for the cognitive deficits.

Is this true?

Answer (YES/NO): YES